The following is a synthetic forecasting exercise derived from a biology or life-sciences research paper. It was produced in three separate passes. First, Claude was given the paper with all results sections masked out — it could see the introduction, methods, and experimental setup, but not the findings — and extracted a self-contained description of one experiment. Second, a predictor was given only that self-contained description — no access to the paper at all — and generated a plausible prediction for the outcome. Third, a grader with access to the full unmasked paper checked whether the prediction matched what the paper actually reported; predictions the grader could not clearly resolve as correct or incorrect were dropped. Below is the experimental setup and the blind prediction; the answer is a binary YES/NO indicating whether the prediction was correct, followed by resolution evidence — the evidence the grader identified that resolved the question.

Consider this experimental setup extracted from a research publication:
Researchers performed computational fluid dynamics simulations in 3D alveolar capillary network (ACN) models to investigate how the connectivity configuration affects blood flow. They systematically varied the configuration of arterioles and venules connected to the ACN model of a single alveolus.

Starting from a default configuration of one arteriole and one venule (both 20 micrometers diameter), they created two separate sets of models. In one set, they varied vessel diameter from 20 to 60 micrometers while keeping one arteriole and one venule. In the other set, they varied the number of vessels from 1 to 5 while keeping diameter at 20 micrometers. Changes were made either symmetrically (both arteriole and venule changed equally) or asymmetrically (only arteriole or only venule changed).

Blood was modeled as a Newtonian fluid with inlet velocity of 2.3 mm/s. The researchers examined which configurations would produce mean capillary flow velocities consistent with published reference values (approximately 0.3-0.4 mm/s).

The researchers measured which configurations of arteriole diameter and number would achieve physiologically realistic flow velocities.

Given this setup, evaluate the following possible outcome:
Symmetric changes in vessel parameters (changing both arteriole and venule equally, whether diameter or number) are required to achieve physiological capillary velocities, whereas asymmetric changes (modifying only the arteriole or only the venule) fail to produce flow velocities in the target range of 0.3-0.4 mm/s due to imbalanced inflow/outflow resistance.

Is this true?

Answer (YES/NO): NO